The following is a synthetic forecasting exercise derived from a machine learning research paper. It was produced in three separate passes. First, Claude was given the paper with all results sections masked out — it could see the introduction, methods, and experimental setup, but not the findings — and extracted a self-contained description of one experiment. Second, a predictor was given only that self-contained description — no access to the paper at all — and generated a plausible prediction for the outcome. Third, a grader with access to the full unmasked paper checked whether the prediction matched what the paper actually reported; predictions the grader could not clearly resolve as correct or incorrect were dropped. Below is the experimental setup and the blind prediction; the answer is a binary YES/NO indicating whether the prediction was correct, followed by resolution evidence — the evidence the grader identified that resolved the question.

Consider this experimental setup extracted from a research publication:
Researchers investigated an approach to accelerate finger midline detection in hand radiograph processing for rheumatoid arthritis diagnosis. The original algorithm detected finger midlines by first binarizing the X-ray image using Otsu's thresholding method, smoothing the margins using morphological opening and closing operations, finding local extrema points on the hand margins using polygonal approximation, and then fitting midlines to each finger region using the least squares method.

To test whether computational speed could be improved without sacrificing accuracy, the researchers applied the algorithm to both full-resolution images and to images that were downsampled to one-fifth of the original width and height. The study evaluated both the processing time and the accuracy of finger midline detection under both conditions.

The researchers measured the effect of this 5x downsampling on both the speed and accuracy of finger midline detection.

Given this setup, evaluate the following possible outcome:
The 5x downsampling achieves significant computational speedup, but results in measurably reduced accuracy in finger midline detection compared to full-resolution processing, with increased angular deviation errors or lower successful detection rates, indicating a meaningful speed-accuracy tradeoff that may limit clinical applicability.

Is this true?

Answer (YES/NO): NO